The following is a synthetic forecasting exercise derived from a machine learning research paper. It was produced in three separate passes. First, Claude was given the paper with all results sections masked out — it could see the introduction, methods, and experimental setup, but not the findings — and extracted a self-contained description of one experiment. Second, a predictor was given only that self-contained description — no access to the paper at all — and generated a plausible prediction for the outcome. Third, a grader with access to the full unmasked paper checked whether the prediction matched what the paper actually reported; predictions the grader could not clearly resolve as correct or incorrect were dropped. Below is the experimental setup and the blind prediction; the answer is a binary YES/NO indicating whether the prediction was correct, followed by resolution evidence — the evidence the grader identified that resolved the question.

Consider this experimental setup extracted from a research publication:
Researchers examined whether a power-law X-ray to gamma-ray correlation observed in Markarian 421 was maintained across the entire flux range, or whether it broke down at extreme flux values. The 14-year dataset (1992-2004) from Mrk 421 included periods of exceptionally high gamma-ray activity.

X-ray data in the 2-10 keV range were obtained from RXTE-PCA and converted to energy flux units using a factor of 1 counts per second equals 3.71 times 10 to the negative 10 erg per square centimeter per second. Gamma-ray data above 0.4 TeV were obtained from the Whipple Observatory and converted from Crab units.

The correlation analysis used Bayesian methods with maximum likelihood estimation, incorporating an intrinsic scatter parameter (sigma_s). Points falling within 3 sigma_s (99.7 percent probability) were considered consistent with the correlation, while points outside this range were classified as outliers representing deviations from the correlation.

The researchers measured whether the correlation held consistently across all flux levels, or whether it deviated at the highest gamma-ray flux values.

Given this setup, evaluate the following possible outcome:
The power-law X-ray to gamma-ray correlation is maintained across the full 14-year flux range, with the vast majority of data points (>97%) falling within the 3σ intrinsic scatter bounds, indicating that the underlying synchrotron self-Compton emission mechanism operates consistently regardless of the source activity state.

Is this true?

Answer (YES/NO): NO